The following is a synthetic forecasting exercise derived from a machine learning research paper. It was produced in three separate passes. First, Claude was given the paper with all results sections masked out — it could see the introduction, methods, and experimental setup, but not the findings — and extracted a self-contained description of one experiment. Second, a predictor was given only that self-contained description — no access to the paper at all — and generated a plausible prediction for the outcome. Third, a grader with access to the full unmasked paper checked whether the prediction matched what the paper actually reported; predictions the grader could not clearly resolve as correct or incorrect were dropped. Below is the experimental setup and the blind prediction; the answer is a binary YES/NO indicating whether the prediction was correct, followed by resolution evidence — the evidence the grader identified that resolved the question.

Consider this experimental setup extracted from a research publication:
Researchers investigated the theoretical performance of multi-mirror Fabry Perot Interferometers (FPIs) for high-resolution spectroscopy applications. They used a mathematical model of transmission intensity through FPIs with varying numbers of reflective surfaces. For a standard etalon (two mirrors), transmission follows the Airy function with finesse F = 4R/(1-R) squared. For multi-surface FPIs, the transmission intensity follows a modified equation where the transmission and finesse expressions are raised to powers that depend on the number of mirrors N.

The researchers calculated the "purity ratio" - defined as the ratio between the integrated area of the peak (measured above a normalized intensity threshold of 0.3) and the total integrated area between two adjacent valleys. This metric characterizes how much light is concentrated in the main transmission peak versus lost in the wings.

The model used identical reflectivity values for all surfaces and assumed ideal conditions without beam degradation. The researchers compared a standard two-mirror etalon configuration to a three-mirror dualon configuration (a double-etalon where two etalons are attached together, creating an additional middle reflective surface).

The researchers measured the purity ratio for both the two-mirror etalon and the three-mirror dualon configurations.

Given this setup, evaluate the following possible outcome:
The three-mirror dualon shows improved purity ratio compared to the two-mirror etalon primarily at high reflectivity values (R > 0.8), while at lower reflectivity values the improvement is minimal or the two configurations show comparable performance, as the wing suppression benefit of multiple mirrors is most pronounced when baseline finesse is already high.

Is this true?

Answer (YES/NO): NO